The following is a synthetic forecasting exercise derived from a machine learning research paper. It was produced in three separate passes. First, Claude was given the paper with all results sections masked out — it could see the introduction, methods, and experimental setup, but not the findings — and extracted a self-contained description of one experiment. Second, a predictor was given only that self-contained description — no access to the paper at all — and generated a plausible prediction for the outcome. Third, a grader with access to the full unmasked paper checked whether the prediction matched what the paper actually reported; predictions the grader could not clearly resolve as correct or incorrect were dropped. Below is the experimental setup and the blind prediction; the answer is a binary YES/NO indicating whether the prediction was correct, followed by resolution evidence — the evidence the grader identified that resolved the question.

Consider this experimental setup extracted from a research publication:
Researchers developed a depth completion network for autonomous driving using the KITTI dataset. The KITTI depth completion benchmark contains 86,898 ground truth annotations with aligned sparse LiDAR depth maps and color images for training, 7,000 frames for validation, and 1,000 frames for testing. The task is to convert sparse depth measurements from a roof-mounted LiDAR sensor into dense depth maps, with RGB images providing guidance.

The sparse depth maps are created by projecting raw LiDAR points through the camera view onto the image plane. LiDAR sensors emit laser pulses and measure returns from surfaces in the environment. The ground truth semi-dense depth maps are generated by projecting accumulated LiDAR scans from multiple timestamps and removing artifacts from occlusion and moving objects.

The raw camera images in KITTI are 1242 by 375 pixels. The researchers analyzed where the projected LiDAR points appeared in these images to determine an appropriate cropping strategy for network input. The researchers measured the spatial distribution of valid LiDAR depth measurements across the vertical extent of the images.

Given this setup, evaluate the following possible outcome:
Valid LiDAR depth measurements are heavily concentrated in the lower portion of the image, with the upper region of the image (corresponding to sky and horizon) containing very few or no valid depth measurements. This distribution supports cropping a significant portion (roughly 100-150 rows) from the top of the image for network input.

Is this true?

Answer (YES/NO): YES